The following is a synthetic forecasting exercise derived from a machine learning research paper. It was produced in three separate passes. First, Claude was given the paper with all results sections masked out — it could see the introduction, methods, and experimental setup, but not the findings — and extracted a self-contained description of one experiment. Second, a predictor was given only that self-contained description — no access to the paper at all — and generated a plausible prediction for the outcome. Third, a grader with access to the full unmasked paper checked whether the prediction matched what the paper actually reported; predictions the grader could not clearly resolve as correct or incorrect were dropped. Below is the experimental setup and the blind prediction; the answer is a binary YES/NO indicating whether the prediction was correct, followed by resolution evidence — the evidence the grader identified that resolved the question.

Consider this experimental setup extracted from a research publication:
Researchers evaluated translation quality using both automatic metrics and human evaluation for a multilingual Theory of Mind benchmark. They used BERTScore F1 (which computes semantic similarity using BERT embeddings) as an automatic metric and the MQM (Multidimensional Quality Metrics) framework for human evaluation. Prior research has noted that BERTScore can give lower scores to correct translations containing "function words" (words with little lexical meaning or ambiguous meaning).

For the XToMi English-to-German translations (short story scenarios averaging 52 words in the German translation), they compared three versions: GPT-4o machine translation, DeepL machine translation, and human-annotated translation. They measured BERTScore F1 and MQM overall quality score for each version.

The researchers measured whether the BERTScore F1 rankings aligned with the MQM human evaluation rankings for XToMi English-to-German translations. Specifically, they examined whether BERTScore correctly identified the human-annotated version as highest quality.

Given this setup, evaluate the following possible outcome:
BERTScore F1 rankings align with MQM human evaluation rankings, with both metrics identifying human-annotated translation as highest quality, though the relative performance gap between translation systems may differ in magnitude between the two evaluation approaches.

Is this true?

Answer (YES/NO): NO